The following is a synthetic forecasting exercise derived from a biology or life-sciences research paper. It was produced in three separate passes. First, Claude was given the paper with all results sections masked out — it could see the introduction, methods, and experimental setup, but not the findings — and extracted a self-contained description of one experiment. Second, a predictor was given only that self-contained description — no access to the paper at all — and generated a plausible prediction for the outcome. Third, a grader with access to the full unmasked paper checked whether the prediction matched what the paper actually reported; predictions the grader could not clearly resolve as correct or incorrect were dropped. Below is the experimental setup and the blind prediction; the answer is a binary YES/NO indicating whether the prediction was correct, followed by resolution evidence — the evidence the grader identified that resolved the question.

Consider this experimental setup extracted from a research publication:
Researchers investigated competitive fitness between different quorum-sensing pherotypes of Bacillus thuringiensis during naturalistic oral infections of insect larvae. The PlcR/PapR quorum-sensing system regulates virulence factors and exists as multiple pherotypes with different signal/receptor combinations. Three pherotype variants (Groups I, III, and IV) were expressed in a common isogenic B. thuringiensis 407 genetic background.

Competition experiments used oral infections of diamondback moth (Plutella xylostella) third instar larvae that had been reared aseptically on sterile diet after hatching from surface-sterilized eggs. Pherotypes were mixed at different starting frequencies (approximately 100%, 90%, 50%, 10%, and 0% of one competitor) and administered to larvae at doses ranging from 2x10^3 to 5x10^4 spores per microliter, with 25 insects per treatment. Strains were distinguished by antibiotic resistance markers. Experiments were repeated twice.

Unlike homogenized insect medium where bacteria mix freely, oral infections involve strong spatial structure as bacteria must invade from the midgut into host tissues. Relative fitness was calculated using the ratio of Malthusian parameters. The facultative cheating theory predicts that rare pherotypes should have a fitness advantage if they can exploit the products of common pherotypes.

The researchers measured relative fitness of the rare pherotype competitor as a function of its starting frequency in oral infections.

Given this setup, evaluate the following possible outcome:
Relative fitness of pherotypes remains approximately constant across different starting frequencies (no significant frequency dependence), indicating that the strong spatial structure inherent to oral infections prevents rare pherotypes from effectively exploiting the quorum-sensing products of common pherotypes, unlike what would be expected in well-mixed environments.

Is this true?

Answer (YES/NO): NO